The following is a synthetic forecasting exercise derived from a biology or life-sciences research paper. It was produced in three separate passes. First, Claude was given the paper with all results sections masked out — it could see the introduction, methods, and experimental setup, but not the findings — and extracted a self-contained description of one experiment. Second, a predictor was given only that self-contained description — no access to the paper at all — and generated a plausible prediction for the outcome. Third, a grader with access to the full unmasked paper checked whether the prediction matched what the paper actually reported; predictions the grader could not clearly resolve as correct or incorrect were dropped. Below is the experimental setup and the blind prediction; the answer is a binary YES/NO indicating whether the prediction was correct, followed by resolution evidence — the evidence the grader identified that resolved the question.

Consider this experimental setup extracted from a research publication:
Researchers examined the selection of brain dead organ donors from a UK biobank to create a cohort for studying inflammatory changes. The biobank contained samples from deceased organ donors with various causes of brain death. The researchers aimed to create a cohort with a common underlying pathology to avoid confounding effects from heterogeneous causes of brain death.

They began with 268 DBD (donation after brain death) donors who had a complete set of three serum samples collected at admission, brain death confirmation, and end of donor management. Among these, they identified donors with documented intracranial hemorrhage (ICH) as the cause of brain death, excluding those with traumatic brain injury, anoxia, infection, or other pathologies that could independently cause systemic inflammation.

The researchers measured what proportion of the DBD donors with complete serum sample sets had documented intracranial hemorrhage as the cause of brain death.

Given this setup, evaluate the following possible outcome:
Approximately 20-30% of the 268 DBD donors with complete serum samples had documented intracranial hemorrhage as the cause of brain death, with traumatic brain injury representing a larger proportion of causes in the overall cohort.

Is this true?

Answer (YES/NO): NO